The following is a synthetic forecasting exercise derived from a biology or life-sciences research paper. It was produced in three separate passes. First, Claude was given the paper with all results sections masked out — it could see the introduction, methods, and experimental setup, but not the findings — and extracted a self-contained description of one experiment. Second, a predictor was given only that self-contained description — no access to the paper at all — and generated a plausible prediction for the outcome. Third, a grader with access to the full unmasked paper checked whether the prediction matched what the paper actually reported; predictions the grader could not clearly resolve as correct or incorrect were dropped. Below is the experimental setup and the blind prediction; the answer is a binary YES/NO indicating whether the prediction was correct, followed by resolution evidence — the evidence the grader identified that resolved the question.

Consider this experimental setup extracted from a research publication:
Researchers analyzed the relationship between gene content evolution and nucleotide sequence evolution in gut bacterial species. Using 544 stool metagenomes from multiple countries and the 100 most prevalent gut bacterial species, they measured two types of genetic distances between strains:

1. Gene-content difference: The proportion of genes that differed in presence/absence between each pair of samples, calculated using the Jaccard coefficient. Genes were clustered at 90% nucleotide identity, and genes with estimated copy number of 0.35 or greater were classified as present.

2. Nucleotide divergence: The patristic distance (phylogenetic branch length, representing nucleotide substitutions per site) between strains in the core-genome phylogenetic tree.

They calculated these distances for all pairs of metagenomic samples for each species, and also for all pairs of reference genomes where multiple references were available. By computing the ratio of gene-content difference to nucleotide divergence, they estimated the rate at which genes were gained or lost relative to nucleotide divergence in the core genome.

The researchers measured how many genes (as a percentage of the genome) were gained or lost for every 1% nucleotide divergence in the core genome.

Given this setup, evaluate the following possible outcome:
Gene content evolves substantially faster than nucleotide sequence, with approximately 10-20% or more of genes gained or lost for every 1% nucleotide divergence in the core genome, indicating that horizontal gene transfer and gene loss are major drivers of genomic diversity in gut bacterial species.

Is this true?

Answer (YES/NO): YES